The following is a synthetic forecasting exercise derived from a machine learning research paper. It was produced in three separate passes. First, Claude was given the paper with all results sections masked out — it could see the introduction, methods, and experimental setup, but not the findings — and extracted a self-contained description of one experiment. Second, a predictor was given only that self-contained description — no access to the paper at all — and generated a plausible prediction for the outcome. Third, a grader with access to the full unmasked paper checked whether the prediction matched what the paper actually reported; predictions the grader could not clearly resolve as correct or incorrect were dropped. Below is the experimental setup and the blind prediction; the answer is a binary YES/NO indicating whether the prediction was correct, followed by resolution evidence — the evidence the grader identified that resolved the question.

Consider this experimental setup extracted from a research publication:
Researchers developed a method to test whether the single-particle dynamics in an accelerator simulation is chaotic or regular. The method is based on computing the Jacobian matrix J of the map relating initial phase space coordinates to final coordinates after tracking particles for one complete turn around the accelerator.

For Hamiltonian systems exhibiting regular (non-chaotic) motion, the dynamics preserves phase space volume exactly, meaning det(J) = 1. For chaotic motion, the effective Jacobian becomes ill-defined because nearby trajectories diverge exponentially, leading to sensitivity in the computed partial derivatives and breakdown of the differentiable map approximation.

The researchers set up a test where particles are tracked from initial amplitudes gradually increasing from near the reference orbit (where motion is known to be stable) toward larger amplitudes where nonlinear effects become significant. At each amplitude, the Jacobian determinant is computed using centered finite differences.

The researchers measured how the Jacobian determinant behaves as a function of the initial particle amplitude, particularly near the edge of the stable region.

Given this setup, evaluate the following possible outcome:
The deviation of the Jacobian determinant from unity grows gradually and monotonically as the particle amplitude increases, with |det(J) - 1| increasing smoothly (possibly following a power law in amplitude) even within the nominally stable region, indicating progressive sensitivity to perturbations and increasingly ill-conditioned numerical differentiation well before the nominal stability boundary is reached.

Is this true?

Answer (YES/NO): NO